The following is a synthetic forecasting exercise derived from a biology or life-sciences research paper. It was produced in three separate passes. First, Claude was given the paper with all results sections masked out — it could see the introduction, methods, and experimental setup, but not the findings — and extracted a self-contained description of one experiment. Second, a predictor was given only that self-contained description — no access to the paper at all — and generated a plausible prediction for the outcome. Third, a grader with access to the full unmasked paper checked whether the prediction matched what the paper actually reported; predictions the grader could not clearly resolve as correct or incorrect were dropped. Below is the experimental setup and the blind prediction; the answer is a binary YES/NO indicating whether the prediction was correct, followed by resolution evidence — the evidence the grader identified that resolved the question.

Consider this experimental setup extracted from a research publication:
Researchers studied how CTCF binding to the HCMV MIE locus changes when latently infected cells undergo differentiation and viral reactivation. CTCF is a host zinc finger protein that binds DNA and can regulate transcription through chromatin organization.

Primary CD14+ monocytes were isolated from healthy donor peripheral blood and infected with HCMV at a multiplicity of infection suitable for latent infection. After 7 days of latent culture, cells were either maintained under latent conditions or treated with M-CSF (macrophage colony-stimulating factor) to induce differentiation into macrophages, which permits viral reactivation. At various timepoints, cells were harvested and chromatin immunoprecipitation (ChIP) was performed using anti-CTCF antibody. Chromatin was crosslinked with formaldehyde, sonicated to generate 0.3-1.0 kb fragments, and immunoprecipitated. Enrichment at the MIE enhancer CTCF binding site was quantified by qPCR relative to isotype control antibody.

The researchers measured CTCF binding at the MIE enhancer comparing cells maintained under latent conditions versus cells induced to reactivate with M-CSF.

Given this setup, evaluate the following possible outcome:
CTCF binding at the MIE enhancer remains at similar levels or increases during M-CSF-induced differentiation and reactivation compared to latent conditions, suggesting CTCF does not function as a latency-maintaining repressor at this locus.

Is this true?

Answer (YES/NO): NO